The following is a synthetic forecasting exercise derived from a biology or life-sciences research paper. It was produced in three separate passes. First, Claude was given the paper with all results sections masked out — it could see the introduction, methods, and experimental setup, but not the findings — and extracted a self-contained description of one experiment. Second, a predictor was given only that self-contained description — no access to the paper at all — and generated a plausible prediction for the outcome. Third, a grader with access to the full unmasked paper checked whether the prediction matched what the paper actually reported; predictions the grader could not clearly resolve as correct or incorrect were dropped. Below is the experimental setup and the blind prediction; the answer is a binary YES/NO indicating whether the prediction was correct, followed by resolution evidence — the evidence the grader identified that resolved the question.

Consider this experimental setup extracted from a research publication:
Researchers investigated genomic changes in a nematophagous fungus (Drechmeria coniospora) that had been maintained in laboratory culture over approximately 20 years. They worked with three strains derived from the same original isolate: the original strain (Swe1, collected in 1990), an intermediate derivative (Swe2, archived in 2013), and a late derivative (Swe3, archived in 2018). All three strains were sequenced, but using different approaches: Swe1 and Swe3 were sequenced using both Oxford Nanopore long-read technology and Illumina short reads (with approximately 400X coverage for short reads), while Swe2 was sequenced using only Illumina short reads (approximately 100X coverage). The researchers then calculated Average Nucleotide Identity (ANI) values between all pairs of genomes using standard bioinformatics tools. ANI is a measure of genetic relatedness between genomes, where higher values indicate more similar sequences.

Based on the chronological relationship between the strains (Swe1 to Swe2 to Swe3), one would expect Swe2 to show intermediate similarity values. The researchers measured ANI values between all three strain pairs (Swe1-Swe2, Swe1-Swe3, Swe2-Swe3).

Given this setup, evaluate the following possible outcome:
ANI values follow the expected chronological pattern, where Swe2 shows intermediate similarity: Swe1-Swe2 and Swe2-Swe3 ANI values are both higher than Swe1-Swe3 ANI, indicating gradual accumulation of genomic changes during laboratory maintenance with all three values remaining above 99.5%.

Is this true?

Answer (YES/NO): NO